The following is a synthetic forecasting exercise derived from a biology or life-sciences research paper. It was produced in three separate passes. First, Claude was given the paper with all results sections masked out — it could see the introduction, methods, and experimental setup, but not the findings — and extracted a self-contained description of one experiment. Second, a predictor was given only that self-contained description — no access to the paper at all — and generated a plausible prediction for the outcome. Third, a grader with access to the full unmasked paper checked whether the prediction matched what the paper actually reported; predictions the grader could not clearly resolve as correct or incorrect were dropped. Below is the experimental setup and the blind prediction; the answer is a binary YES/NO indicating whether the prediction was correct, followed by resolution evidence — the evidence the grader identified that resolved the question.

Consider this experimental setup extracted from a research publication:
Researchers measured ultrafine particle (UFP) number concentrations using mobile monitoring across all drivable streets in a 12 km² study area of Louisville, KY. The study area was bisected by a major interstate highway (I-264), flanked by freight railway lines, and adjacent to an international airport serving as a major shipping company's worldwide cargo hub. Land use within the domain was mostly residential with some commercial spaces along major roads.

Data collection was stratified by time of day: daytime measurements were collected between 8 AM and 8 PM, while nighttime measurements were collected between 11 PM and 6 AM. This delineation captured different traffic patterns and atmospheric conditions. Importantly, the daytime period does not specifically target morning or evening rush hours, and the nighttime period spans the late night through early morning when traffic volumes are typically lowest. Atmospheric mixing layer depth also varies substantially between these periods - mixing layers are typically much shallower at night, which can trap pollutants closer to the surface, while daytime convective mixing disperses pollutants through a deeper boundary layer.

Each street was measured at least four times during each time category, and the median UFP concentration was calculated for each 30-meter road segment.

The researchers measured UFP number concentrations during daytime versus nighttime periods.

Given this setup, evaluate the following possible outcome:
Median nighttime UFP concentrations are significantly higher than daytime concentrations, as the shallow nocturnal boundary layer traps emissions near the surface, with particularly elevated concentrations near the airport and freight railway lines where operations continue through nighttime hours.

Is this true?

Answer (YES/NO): NO